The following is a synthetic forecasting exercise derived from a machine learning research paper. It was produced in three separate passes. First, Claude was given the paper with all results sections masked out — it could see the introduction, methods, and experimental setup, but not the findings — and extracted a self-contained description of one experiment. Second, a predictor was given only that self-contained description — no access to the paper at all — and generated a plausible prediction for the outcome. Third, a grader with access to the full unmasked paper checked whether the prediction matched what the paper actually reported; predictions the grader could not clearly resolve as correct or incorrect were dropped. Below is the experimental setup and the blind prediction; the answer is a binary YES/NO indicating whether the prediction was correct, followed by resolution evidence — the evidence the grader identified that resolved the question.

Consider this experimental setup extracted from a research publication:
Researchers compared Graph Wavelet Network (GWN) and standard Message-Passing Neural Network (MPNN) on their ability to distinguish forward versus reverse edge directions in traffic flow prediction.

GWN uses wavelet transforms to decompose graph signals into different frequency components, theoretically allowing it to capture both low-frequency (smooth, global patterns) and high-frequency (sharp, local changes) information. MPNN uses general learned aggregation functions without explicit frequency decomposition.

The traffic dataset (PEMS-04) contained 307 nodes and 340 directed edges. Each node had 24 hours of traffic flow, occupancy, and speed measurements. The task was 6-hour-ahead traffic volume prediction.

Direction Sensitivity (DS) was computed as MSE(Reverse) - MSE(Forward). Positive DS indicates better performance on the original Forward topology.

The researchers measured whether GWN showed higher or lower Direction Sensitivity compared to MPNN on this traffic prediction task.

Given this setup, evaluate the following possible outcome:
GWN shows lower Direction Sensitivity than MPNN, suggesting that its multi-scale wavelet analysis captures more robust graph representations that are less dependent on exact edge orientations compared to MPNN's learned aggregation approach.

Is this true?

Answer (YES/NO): YES